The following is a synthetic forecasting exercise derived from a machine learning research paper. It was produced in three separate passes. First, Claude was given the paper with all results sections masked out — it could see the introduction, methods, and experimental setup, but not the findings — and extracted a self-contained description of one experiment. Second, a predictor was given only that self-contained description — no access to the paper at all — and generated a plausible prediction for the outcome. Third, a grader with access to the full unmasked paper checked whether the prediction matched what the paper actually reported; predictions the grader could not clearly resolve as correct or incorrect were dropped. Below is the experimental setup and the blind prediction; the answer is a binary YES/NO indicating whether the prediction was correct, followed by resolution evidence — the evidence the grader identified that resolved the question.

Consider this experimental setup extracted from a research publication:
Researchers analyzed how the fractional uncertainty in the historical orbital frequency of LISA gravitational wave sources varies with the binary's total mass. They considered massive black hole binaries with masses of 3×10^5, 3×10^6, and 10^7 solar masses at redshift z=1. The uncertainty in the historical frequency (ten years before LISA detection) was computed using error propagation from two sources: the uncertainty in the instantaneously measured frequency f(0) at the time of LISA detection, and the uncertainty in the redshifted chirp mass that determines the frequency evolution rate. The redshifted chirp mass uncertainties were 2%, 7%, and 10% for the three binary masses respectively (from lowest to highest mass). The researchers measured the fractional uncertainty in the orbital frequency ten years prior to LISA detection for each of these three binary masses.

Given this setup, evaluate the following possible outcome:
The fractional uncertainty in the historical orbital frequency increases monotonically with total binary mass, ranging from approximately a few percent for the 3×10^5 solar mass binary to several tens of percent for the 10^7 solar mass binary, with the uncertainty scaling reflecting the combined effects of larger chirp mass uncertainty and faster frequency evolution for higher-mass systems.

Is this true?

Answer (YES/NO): NO